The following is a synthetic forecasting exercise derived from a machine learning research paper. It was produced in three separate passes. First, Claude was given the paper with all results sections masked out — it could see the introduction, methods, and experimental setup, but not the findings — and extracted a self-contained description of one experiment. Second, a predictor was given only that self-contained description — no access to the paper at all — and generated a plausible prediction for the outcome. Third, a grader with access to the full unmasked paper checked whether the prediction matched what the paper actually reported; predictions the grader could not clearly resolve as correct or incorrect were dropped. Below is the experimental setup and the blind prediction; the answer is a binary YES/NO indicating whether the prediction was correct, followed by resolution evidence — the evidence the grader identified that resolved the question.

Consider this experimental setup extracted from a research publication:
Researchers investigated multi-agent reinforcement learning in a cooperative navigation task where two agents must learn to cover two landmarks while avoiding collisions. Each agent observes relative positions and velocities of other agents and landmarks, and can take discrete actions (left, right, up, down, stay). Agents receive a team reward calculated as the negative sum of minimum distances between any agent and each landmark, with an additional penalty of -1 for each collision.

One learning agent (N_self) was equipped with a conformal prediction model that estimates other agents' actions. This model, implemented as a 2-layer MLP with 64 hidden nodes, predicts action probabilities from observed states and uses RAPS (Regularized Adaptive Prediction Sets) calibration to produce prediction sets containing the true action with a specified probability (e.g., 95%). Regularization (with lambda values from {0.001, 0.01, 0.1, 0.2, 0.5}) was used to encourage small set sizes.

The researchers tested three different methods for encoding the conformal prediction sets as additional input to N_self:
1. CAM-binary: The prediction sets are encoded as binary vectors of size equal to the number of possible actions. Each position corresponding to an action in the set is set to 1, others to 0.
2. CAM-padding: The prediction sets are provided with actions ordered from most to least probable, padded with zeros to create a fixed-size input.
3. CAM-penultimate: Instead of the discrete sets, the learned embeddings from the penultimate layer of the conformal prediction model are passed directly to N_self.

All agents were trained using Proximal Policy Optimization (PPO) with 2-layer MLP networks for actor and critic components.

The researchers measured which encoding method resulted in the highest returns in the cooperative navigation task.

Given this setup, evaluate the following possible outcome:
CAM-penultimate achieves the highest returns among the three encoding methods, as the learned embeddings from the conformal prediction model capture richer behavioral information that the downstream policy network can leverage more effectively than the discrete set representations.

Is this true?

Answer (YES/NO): NO